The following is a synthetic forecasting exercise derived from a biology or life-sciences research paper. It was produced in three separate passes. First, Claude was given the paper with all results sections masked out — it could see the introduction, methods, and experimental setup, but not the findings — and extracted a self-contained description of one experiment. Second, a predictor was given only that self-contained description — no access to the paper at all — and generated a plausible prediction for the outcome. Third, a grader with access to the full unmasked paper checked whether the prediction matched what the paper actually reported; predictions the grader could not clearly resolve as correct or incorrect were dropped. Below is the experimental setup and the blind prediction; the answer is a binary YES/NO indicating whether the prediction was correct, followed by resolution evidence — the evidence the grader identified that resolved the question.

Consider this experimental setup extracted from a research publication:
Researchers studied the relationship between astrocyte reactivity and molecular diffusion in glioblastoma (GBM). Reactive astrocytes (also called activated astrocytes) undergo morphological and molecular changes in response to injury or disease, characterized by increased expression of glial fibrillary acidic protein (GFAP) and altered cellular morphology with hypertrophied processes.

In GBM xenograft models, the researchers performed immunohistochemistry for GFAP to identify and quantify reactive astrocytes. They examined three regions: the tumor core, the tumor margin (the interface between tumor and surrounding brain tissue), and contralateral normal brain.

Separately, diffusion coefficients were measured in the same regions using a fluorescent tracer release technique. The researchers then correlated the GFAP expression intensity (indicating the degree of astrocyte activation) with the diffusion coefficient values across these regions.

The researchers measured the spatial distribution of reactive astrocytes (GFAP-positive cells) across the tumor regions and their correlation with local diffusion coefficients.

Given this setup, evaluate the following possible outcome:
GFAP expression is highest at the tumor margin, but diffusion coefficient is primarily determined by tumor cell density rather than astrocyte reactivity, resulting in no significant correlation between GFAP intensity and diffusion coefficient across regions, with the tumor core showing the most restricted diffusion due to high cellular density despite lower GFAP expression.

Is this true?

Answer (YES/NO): NO